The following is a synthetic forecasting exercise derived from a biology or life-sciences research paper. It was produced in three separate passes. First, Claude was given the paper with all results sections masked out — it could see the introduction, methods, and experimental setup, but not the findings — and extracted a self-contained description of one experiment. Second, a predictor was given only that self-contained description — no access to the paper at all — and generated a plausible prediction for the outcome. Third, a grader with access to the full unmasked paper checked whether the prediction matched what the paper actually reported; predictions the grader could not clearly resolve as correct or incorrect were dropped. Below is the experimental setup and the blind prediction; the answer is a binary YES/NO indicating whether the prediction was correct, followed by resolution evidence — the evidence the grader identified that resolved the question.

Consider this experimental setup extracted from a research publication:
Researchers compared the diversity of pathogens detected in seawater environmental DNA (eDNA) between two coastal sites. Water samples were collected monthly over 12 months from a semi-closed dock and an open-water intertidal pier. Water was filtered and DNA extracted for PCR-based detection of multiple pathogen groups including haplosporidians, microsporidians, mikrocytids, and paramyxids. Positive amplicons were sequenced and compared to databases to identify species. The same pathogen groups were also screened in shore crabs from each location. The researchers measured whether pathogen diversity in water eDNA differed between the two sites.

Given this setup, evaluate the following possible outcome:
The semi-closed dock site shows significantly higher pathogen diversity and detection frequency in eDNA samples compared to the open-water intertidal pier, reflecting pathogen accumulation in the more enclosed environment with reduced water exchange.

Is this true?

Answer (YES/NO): NO